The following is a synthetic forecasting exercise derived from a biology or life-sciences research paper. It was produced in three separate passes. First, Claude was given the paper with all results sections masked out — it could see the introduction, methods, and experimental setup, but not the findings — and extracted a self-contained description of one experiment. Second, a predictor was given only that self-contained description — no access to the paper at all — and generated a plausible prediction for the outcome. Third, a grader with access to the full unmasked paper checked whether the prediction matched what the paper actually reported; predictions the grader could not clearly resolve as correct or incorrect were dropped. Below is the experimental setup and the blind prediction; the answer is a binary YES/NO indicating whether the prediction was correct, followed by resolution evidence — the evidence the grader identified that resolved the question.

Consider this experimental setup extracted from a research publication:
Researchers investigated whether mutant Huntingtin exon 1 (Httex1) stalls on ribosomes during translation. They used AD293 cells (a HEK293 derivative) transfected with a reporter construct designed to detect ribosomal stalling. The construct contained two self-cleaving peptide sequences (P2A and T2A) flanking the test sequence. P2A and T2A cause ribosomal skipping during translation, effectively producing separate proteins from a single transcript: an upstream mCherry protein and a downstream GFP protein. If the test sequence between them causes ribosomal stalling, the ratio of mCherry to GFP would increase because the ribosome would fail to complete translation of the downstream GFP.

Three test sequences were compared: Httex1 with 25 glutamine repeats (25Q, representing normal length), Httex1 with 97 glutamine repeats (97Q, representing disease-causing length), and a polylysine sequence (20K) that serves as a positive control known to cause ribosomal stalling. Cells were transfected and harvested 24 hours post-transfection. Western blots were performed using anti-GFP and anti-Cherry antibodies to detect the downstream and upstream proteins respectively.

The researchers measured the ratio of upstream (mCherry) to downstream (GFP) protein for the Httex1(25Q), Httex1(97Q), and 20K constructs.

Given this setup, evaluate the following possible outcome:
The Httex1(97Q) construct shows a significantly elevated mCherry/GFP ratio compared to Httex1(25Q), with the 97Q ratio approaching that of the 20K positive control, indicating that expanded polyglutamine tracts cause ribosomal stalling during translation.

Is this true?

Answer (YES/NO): NO